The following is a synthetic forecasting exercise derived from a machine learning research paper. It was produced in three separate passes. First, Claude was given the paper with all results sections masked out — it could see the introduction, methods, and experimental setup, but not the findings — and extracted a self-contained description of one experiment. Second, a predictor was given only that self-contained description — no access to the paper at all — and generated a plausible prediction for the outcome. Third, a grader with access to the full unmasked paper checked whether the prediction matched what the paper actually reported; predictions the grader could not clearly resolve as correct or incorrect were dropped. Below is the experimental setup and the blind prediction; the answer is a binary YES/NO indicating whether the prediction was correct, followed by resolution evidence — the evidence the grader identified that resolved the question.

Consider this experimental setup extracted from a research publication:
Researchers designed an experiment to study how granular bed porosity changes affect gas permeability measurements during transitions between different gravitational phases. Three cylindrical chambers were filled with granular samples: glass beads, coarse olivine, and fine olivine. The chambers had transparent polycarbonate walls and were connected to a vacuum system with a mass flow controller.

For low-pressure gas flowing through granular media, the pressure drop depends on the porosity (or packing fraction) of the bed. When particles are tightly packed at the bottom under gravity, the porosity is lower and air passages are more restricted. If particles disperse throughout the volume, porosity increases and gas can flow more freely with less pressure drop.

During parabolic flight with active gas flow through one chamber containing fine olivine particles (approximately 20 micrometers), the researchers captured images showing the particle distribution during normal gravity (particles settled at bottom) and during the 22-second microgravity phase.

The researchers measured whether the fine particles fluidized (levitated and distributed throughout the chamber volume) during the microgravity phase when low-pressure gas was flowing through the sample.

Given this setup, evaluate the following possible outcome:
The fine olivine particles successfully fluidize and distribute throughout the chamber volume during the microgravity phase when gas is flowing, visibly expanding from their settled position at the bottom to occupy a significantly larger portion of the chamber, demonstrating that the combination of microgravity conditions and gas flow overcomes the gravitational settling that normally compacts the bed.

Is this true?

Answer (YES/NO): YES